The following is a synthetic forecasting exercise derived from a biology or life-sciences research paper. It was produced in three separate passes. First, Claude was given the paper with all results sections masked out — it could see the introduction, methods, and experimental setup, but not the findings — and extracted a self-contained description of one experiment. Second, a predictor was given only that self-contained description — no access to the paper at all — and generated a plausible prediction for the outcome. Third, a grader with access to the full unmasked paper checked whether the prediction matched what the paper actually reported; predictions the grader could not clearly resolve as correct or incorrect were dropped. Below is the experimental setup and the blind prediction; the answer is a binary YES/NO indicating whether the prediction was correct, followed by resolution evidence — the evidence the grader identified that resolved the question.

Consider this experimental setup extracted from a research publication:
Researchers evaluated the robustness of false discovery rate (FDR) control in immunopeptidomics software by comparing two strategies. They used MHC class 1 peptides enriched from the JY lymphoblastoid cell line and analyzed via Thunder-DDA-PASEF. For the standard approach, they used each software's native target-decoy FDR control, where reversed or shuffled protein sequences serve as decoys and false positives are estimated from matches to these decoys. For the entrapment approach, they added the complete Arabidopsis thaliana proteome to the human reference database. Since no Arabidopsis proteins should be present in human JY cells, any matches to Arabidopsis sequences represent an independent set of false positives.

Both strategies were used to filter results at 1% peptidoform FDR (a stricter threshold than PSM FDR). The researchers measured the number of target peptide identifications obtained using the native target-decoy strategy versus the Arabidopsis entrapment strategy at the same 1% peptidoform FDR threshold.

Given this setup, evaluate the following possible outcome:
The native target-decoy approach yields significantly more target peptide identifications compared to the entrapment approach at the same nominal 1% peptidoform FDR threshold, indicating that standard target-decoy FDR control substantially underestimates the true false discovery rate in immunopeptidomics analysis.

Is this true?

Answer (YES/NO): NO